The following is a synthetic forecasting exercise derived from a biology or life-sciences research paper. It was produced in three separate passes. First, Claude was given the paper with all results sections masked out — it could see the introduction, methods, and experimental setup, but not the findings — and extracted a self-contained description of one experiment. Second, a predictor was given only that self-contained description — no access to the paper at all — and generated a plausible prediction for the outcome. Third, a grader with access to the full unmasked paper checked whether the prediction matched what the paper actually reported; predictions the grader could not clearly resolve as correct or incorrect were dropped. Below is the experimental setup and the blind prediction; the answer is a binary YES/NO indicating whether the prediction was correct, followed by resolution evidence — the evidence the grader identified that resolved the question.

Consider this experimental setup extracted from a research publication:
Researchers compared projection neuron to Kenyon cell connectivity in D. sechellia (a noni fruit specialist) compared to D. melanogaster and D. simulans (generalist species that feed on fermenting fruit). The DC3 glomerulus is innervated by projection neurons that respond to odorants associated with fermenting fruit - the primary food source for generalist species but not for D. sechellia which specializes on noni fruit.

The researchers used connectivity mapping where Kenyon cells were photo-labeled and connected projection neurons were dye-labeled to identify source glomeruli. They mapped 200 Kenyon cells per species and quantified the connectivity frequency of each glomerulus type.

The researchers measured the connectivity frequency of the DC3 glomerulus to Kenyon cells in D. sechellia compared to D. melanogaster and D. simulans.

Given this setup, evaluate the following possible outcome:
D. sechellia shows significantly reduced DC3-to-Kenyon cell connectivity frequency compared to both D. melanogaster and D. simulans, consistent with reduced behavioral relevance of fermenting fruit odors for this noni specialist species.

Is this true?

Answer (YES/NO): YES